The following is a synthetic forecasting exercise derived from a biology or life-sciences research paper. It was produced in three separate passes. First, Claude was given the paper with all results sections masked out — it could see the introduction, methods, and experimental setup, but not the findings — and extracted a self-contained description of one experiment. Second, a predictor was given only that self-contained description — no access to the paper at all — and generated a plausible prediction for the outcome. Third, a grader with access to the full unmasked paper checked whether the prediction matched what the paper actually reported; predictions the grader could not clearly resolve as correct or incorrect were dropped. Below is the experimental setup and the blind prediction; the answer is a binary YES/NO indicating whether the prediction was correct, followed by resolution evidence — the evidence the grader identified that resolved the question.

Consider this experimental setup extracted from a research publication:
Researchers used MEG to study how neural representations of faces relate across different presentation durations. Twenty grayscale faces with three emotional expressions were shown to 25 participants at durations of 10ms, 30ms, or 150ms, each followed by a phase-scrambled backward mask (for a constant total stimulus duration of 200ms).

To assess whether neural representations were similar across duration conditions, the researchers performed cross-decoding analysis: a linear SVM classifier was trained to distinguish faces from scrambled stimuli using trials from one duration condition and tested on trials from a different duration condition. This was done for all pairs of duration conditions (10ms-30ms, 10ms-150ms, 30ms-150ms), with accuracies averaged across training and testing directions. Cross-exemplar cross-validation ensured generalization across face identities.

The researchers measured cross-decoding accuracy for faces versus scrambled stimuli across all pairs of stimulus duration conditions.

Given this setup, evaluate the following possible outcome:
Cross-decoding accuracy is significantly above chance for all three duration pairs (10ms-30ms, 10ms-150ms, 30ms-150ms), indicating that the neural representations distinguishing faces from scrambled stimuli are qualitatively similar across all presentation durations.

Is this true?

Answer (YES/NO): NO